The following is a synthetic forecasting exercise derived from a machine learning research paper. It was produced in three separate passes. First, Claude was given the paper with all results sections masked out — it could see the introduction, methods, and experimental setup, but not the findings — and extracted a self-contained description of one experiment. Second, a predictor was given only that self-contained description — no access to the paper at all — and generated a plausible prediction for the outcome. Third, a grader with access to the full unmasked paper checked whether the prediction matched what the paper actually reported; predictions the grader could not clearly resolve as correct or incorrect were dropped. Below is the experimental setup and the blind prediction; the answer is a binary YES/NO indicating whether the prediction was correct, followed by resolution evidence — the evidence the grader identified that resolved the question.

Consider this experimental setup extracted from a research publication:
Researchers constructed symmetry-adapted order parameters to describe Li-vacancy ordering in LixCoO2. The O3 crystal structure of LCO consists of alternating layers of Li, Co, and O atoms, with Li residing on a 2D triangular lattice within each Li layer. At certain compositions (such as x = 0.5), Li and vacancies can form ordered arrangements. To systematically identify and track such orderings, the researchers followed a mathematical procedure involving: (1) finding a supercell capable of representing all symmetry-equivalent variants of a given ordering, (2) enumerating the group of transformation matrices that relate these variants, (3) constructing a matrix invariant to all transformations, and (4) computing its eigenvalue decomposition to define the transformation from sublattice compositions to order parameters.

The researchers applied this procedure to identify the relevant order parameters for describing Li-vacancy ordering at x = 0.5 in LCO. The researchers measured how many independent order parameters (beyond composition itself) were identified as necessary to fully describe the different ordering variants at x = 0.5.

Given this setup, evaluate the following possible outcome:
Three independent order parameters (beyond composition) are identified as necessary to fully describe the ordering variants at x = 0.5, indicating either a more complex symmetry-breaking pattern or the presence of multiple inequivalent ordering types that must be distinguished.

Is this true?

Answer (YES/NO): NO